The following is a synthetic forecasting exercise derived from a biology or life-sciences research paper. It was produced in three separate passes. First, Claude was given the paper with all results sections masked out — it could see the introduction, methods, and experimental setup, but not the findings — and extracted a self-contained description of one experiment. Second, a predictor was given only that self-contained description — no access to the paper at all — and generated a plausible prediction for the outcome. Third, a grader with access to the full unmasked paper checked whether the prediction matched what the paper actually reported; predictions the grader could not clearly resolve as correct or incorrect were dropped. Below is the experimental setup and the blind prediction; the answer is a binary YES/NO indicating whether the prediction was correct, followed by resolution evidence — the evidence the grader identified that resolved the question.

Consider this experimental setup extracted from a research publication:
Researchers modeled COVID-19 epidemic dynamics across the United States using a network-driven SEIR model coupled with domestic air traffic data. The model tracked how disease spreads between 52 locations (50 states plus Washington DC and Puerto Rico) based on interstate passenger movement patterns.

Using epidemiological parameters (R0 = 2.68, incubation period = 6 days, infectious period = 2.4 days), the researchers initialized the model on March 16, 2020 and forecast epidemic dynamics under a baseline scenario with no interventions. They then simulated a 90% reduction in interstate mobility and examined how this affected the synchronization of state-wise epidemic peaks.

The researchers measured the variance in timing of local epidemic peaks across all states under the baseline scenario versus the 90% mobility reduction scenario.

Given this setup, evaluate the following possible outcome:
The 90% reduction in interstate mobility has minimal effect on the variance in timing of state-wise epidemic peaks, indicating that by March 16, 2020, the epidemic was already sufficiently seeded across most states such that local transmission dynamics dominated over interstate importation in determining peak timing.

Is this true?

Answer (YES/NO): NO